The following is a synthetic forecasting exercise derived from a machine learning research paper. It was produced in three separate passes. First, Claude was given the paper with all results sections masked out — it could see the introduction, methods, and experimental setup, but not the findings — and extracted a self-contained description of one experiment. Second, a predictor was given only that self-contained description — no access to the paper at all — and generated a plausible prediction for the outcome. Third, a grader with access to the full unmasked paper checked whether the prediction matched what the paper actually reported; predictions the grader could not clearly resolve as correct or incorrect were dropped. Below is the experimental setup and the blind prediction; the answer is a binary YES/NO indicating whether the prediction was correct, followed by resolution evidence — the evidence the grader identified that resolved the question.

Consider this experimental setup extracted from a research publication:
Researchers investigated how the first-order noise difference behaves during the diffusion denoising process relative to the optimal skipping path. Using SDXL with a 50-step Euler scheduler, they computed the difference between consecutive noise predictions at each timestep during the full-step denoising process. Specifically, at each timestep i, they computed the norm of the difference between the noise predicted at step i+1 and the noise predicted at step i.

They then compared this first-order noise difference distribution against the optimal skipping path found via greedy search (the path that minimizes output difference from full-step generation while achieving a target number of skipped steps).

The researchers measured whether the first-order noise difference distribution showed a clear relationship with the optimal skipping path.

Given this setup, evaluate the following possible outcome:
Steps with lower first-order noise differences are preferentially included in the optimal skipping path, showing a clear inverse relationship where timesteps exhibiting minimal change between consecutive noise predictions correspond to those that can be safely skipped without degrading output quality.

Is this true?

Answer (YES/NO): NO